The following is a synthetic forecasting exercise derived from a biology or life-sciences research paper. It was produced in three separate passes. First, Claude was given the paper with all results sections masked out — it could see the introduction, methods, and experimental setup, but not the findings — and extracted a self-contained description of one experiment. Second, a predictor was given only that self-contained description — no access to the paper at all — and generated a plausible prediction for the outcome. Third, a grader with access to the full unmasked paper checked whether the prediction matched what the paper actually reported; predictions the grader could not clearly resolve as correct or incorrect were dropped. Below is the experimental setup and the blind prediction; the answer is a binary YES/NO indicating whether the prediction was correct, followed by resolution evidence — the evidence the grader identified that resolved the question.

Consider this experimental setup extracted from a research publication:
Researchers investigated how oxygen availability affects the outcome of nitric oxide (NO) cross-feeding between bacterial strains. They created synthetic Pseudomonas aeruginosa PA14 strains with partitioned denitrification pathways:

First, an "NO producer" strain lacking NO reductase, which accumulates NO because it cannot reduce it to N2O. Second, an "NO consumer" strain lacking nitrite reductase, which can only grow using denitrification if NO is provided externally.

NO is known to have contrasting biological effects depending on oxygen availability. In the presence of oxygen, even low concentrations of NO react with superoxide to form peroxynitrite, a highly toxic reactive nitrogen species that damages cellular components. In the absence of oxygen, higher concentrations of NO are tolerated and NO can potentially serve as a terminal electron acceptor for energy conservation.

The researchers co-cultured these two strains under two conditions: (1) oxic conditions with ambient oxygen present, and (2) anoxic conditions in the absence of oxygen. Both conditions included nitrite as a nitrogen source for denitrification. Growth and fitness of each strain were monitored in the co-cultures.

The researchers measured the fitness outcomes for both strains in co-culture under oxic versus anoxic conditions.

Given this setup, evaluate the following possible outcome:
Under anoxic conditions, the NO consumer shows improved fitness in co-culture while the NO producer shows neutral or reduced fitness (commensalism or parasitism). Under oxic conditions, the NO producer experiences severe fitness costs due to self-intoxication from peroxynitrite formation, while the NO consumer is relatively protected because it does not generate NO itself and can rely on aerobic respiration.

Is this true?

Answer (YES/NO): NO